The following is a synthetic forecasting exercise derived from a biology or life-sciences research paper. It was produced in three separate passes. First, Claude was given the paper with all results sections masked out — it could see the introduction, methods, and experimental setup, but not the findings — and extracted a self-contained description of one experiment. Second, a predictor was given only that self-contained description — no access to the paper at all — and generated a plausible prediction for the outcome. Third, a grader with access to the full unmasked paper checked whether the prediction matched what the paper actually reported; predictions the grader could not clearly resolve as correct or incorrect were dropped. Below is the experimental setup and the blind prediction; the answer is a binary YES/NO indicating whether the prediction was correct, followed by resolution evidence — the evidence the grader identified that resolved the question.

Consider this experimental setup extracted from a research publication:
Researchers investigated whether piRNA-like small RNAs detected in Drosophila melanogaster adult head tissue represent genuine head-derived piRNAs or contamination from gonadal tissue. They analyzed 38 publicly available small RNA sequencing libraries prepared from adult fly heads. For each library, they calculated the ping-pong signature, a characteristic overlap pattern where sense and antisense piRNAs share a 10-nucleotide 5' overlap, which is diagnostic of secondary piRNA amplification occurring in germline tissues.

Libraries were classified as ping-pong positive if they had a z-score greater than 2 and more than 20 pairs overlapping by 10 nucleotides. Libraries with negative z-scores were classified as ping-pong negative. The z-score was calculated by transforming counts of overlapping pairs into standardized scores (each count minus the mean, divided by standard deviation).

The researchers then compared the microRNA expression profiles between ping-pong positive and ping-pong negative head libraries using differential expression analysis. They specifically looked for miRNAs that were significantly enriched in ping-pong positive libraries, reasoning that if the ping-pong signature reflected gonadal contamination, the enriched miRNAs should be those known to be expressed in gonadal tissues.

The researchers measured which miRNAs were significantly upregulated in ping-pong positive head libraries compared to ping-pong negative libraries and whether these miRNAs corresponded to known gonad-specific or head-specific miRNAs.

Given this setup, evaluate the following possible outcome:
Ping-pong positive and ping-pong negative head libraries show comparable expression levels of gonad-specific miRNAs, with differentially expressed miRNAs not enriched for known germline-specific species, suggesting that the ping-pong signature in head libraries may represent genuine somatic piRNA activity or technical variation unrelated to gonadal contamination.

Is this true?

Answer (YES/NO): NO